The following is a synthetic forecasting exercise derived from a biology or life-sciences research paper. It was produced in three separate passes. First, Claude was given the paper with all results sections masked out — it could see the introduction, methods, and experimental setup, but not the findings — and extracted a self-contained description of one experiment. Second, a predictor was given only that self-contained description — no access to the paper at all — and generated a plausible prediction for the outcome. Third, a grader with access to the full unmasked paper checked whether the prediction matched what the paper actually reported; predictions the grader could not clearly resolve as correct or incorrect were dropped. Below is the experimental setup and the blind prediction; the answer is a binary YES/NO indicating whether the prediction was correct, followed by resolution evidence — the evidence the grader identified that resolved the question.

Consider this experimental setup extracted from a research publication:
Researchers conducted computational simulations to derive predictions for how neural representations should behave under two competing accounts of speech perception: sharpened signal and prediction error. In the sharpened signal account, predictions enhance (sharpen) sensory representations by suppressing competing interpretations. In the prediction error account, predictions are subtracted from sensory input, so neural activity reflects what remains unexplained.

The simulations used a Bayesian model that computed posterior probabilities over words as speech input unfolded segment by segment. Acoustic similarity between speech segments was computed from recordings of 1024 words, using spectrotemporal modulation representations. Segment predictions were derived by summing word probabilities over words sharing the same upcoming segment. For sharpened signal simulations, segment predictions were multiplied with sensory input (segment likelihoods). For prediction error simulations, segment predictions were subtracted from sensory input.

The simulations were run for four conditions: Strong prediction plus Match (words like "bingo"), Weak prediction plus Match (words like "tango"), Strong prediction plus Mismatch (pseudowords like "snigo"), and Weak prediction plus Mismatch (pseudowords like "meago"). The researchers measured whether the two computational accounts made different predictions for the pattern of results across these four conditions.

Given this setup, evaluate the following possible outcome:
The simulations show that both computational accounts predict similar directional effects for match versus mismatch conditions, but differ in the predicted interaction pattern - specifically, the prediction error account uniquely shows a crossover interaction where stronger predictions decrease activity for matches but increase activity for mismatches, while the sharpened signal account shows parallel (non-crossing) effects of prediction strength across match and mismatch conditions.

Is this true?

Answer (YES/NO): NO